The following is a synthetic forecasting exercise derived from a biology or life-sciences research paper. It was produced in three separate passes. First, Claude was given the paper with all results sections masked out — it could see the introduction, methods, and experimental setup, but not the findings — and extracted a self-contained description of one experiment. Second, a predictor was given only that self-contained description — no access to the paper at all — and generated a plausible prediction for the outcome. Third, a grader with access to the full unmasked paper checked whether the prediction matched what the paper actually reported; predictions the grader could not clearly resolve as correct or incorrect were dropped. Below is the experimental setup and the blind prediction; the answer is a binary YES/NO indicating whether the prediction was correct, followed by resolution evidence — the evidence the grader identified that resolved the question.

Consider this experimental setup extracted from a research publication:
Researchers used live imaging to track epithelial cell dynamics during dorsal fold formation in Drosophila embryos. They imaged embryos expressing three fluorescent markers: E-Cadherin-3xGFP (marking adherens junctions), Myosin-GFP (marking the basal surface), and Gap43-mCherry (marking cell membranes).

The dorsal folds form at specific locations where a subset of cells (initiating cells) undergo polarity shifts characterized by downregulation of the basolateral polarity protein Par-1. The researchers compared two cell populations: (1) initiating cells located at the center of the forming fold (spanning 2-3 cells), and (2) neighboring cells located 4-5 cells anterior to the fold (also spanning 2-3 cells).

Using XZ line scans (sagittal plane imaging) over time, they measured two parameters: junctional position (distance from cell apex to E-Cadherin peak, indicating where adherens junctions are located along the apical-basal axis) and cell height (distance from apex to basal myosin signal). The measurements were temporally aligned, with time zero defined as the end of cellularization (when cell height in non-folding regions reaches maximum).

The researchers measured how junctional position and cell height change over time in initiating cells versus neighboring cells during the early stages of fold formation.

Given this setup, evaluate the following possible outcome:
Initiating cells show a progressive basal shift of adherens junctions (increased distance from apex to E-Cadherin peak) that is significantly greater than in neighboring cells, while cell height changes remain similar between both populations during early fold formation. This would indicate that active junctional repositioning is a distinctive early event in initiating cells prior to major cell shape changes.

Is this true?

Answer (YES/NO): YES